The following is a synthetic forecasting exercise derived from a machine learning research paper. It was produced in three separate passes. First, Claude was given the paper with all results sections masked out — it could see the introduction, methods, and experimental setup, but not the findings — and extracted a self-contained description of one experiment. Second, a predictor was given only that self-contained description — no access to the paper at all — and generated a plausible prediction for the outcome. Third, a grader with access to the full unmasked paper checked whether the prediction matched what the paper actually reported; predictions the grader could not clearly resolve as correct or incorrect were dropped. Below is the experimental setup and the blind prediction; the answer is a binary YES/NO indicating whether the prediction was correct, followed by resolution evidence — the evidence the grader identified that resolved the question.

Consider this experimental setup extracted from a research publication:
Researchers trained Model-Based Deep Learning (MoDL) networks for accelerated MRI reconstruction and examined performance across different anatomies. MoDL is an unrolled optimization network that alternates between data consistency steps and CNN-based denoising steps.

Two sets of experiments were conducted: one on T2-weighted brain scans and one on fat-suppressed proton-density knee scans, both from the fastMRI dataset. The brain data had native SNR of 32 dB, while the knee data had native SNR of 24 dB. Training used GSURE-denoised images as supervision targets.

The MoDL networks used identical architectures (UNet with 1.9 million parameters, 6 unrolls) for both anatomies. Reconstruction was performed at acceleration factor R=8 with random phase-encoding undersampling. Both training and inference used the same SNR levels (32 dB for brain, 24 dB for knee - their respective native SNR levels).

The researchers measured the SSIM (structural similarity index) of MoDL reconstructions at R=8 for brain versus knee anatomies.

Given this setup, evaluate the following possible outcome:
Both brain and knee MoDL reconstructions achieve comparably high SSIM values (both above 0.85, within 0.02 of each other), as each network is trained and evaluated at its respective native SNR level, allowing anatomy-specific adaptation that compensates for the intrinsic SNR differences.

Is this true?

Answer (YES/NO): NO